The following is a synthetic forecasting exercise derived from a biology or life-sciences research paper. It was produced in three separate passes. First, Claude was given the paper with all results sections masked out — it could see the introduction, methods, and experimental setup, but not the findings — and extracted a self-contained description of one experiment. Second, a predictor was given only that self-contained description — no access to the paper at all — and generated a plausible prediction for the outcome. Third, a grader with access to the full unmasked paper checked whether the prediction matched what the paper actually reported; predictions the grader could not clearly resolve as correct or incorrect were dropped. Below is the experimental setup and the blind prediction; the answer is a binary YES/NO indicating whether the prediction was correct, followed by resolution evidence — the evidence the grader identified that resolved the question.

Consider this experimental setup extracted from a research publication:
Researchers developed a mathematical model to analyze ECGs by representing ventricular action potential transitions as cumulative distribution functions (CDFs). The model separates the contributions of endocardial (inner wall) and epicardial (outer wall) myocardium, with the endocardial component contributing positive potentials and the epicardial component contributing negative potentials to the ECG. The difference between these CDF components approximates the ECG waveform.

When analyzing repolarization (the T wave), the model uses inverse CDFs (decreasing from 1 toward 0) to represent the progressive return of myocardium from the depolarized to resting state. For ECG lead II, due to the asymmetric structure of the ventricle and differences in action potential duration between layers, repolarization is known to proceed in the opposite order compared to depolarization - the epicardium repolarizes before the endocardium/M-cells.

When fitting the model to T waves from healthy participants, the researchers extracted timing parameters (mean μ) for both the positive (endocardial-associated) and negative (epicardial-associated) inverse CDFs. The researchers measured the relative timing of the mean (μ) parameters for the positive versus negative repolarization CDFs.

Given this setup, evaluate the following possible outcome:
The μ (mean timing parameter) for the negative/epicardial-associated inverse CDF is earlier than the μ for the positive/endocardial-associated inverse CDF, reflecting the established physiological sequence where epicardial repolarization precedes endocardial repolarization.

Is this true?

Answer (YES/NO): YES